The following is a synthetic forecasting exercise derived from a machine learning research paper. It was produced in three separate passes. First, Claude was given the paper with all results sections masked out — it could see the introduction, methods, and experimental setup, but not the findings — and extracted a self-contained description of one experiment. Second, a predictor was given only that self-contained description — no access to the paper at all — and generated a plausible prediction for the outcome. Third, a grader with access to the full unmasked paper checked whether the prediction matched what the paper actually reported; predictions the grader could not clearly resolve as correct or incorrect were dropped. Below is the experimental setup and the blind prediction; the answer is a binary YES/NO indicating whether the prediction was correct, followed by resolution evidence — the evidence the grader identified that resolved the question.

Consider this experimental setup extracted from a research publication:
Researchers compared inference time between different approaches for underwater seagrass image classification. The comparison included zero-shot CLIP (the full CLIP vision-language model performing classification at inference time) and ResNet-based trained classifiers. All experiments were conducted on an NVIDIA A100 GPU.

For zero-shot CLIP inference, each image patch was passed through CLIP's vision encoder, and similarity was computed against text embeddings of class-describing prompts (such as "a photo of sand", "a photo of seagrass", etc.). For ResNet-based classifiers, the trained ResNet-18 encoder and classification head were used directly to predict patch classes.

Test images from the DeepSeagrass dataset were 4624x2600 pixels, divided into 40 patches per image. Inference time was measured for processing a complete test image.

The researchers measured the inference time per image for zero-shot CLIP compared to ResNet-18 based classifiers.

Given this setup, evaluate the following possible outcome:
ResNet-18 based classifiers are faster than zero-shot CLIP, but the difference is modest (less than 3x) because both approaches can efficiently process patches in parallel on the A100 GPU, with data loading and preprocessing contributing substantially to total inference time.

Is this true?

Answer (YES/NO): NO